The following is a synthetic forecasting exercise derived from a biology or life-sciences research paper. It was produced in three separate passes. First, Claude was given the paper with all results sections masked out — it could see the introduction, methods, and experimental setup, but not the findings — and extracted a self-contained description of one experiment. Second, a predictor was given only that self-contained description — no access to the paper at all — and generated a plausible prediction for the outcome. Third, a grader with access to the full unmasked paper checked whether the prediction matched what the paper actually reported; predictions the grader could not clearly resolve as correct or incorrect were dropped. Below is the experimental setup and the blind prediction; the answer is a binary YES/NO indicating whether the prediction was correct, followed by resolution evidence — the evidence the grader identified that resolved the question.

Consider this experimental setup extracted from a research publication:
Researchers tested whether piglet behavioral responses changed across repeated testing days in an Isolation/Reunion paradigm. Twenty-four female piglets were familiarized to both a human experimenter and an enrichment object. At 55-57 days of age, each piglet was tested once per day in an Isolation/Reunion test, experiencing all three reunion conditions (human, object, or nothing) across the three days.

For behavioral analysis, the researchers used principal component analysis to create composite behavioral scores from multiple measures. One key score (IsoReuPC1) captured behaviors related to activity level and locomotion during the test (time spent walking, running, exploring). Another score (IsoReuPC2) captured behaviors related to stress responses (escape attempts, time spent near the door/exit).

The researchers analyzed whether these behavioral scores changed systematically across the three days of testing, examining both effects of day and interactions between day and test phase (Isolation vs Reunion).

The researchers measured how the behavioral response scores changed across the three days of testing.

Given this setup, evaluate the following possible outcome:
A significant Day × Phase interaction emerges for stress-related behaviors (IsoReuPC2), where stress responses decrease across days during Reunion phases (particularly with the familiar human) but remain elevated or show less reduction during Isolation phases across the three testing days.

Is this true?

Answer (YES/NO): NO